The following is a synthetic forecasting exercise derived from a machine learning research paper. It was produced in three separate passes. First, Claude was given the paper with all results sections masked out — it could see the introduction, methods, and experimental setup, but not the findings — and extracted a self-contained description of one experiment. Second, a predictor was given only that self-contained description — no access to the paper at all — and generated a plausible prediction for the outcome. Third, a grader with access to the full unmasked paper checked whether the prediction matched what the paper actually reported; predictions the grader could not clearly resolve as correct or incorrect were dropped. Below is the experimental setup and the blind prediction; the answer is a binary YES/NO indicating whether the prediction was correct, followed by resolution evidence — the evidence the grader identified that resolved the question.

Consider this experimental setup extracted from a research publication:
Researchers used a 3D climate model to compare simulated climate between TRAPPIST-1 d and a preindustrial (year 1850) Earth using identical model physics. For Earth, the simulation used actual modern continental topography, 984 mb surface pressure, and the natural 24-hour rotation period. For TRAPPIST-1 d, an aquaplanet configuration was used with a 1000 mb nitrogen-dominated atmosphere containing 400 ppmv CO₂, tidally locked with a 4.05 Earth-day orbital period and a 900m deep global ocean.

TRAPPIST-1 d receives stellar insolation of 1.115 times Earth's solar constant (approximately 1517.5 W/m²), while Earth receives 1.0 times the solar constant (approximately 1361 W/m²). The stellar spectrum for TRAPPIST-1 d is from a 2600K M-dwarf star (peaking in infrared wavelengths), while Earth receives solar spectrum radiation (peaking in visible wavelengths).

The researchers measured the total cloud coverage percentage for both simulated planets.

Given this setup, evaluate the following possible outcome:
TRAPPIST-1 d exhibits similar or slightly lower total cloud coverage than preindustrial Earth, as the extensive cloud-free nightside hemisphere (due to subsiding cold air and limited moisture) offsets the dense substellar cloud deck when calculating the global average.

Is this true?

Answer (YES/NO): NO